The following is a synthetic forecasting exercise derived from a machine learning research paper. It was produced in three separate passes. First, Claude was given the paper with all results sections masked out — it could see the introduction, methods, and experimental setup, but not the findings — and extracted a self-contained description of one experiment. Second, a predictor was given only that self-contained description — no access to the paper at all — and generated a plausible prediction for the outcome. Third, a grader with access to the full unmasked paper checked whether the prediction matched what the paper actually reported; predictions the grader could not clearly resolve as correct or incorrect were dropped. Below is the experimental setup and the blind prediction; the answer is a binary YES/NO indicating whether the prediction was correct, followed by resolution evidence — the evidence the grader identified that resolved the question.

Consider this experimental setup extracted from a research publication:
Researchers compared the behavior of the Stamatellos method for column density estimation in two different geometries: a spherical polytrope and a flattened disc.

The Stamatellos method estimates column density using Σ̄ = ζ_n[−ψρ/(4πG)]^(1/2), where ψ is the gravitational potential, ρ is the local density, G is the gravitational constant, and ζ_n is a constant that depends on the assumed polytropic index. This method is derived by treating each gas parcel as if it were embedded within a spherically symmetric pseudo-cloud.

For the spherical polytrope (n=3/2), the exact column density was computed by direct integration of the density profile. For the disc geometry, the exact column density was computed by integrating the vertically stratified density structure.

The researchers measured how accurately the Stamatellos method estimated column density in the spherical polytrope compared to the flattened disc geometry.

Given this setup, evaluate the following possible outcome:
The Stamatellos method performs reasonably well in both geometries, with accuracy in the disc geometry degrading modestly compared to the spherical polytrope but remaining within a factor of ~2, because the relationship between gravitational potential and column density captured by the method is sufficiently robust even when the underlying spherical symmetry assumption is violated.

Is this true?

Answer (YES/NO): NO